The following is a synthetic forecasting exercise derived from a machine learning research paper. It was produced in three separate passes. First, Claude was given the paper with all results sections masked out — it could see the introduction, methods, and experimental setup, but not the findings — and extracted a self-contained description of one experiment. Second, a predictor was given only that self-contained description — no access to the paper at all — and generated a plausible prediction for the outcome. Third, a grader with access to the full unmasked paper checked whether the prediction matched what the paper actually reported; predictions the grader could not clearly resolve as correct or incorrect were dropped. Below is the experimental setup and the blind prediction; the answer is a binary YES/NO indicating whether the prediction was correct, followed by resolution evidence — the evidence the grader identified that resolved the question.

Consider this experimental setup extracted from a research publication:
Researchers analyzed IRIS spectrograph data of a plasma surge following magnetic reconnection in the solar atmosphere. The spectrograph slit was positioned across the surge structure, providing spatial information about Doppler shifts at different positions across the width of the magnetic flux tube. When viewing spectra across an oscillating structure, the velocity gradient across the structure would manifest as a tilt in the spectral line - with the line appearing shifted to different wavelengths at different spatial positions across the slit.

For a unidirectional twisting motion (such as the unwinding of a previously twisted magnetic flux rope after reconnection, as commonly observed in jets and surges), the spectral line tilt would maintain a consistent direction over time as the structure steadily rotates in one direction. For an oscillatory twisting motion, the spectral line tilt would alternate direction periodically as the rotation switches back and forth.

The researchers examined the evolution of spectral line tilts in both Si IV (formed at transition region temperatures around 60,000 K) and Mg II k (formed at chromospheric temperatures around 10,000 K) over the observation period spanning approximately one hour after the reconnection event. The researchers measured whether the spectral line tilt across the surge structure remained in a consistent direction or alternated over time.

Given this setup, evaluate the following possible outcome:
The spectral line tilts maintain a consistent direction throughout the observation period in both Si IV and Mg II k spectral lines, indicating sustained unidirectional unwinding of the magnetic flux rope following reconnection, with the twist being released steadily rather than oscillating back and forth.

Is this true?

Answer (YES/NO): NO